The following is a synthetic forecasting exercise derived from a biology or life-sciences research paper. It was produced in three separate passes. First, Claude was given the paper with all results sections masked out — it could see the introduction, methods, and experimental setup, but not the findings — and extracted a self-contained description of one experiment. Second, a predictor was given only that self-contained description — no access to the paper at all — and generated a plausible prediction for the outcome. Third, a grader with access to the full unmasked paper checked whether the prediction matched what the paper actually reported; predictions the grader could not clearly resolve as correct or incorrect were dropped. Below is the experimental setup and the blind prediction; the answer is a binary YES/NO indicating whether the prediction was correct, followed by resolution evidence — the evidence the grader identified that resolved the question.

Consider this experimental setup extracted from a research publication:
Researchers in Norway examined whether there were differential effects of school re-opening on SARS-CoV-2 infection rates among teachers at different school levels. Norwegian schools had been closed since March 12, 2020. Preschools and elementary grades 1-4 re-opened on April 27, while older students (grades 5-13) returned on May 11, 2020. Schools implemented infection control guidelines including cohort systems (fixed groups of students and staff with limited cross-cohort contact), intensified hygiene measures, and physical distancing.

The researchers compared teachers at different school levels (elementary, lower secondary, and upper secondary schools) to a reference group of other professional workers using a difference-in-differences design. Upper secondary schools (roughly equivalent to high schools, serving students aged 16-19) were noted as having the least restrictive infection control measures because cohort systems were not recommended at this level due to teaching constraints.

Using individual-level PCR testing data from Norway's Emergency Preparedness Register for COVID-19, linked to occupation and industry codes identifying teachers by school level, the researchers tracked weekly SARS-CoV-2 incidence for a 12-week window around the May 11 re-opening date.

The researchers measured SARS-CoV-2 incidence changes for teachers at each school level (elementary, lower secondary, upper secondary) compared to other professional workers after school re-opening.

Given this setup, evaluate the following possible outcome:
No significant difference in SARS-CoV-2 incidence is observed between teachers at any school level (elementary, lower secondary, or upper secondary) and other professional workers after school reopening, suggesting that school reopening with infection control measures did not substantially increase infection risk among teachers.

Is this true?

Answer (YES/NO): NO